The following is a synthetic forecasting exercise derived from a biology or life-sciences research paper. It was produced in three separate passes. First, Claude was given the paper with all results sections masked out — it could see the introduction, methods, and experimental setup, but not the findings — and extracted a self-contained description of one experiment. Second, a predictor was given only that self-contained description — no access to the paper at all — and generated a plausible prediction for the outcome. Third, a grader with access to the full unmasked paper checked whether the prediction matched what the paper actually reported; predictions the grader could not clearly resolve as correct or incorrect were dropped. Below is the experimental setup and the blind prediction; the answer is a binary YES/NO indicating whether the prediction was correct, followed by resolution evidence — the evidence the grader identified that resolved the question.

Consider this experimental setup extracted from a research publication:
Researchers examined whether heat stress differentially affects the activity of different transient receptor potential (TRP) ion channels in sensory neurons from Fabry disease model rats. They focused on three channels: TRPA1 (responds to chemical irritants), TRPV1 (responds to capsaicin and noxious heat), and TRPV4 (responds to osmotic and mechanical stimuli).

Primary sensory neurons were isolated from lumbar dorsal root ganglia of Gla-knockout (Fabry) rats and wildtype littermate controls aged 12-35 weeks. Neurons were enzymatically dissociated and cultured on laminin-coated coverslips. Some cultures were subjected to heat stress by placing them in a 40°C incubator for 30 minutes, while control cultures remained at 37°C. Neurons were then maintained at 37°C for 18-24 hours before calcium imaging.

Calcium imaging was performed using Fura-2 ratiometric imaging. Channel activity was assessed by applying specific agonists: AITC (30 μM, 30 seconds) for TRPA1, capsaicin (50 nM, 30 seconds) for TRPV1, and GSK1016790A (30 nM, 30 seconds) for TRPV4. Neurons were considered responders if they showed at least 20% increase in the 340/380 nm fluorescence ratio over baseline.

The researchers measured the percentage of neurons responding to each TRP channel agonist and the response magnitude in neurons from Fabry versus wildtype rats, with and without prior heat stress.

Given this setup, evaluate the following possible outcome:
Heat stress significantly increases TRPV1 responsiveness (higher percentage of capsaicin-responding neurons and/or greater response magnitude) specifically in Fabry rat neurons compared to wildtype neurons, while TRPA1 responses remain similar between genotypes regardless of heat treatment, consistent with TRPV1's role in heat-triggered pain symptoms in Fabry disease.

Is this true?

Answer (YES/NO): NO